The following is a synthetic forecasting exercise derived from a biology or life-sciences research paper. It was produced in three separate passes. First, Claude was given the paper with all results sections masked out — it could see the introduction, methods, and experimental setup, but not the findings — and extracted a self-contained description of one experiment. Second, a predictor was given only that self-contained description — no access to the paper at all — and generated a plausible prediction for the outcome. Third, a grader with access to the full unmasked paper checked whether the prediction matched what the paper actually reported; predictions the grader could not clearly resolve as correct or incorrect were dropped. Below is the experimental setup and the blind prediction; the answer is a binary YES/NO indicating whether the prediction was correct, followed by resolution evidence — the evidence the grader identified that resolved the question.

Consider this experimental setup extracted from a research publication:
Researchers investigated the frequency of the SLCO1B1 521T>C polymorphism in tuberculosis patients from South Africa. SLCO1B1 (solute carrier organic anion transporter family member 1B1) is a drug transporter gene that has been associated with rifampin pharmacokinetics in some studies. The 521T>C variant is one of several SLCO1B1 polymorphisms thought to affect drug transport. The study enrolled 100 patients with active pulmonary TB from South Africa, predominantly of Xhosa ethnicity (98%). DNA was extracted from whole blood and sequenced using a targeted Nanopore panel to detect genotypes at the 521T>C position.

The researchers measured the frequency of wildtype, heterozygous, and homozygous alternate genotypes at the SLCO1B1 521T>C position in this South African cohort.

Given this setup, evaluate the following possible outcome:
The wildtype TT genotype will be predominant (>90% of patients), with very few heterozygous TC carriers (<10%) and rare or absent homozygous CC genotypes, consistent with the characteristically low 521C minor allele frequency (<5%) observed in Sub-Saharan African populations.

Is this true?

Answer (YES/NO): YES